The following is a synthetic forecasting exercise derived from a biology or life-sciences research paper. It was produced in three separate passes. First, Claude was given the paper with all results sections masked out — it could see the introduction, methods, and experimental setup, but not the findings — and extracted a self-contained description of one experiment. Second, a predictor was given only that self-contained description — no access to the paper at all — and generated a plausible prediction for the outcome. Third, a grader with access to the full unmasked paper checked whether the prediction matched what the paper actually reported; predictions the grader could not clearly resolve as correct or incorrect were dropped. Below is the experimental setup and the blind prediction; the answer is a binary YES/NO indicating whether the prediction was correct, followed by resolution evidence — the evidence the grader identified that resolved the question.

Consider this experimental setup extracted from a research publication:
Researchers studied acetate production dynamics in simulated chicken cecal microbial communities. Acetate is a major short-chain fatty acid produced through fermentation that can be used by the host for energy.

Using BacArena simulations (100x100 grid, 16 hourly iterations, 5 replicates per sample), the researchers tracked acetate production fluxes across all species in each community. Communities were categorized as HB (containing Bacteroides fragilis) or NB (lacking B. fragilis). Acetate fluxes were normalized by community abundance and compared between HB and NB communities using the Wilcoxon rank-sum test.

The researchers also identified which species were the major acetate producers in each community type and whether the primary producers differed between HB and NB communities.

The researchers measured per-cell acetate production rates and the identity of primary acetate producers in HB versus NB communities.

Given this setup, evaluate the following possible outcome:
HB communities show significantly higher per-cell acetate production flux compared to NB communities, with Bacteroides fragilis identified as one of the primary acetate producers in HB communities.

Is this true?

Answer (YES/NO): NO